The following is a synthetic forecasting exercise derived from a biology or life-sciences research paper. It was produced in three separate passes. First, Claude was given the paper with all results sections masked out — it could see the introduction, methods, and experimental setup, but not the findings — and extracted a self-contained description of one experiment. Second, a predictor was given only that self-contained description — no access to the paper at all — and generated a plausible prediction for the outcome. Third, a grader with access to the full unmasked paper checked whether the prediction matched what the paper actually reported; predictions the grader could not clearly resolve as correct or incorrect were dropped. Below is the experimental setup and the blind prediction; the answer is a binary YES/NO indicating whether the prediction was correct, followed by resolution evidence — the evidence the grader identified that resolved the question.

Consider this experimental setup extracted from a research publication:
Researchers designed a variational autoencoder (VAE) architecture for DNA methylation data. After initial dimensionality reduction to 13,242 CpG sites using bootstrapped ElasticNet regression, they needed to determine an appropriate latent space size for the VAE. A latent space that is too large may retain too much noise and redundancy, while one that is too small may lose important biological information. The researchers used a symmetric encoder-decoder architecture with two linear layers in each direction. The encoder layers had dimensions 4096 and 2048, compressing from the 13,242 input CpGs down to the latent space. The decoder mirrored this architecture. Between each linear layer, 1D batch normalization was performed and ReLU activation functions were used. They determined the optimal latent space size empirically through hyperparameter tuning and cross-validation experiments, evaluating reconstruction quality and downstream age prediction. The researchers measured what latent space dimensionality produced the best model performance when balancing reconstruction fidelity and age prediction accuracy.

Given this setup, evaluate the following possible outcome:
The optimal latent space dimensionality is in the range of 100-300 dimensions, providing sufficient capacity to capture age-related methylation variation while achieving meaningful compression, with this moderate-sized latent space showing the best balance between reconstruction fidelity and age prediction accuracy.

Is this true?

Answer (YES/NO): YES